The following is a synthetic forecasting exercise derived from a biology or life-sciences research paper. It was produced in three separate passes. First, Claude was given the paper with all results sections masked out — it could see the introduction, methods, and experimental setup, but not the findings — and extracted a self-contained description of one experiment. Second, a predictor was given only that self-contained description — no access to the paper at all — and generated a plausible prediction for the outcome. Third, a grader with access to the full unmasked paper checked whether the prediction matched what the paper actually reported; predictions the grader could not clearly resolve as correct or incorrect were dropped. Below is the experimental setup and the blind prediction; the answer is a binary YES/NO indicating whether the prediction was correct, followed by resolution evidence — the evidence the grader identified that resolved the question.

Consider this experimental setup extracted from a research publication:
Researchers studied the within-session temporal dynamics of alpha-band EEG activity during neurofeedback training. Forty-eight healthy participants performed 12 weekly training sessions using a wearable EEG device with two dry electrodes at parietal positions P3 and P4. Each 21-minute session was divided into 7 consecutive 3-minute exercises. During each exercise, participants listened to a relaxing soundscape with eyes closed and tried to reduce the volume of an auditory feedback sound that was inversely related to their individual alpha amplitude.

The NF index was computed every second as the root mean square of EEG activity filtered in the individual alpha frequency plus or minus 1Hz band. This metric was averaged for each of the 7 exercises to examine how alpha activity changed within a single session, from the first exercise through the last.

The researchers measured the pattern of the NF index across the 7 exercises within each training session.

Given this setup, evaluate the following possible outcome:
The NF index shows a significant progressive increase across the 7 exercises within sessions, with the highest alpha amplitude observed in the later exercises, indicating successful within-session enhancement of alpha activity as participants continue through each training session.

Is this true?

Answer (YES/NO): NO